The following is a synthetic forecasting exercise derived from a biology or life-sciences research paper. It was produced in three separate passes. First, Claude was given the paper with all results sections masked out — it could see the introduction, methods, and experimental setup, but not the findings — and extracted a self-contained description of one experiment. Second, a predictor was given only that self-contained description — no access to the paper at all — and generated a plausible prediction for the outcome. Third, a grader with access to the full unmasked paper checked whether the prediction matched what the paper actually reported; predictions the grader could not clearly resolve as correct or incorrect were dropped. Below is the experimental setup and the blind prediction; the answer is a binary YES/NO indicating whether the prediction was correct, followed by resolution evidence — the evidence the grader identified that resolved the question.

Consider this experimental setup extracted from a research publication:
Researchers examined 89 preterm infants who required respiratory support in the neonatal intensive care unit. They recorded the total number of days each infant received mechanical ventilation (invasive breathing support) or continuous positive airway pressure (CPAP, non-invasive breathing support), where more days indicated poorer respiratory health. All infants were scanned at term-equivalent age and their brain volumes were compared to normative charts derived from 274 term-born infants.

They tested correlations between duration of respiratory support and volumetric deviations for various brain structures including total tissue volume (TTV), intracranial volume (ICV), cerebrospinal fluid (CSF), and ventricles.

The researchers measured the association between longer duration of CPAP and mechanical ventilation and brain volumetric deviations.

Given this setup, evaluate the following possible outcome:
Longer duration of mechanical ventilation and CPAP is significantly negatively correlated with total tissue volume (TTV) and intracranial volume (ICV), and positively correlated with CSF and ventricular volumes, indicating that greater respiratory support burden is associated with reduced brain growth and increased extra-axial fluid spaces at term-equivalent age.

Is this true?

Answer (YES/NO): NO